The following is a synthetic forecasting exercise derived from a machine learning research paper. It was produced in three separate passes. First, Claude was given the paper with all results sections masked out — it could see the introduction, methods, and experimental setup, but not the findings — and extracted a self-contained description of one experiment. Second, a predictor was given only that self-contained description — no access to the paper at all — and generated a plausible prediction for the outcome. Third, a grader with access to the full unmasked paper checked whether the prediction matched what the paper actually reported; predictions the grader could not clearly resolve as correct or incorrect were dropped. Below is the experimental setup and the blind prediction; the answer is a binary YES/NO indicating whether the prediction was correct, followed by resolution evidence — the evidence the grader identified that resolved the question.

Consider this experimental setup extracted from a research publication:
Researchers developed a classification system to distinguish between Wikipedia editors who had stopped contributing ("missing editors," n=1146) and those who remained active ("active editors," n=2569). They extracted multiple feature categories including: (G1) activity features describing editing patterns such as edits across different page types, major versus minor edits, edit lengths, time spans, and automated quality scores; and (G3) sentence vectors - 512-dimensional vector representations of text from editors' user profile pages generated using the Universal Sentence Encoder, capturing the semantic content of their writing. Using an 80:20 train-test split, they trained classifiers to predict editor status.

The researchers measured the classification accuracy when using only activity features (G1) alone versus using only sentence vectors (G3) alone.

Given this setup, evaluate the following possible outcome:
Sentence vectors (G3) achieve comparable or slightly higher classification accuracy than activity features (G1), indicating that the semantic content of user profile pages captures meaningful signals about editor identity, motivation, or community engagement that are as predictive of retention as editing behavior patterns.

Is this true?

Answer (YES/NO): NO